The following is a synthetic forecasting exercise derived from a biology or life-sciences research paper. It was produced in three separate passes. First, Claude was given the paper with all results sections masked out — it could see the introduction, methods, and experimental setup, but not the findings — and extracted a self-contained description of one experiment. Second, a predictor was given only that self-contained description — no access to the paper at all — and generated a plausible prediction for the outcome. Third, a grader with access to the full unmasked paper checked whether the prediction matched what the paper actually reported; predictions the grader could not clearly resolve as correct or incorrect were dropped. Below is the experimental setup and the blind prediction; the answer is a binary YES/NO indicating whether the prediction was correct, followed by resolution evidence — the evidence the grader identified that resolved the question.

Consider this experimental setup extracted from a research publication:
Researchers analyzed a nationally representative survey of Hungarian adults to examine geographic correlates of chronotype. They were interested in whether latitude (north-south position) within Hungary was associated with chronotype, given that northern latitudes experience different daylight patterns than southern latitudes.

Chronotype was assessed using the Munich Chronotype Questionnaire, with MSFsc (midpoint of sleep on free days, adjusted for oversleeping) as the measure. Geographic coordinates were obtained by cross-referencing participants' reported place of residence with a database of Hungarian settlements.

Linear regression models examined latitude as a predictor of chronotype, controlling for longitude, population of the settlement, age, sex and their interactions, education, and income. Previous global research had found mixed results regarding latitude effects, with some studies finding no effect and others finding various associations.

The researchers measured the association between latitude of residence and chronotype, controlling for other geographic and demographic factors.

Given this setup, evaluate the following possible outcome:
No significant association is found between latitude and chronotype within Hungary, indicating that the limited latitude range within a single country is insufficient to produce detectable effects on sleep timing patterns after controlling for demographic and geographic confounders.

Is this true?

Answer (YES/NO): NO